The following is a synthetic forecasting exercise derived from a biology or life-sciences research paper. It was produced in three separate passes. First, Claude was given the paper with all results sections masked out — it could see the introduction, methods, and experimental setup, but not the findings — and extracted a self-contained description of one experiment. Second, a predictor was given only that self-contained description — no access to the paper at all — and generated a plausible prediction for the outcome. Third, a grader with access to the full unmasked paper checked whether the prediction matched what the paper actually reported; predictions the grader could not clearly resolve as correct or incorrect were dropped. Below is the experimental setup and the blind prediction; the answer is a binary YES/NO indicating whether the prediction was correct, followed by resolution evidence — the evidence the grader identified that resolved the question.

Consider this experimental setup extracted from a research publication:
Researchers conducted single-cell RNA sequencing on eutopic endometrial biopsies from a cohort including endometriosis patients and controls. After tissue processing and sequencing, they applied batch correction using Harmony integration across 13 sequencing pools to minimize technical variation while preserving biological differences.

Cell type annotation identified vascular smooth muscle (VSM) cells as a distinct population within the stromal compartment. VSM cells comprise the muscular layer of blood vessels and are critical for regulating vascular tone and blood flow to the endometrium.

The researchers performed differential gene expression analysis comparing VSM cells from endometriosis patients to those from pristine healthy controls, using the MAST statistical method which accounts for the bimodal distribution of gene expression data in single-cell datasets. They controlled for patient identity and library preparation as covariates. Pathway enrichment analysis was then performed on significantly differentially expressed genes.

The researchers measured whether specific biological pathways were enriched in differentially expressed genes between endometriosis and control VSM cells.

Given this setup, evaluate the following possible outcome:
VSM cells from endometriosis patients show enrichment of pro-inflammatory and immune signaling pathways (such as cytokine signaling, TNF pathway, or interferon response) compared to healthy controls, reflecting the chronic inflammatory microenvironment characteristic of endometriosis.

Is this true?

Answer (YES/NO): YES